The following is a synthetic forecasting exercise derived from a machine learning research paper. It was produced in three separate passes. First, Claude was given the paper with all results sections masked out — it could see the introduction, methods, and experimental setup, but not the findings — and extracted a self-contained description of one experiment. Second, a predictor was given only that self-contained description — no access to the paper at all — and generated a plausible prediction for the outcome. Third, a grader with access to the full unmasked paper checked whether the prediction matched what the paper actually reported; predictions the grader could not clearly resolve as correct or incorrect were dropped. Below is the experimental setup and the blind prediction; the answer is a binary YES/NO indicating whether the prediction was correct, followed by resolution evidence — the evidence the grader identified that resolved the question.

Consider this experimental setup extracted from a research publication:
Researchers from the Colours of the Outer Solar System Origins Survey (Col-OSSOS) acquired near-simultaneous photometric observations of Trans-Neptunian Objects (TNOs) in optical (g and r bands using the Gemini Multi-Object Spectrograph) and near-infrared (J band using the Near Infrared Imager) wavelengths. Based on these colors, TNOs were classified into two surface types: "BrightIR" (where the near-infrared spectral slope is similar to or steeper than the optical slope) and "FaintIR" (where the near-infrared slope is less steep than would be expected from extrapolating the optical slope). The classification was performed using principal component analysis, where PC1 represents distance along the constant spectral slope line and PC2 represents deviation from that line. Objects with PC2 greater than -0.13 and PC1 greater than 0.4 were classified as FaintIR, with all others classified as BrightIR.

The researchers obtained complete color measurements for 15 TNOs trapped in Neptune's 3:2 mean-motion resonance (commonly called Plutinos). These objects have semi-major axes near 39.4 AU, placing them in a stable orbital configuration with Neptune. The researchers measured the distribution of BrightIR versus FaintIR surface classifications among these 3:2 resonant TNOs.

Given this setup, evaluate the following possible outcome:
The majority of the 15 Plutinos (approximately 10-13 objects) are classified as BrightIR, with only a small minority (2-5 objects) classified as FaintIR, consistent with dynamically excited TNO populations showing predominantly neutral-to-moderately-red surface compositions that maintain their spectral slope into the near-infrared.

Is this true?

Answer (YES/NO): YES